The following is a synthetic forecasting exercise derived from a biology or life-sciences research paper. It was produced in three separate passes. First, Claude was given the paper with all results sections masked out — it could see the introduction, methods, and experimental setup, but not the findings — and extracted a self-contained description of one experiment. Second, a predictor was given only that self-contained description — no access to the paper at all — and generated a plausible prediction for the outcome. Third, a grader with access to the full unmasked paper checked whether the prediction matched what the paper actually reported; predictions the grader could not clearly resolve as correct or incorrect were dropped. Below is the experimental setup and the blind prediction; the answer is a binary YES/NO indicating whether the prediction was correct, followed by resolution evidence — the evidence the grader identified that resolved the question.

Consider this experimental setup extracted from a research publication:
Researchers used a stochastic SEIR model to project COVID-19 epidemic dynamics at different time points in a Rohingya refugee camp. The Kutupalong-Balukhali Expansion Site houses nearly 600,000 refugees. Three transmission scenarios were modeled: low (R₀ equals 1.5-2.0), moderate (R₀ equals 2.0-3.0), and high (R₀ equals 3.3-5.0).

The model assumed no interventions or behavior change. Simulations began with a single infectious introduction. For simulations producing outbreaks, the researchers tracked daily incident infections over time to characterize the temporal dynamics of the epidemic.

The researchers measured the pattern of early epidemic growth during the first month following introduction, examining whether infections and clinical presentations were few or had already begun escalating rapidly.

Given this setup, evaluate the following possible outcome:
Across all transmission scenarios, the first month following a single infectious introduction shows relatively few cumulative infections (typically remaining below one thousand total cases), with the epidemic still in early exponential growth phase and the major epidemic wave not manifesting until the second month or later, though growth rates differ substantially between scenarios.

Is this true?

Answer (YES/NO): YES